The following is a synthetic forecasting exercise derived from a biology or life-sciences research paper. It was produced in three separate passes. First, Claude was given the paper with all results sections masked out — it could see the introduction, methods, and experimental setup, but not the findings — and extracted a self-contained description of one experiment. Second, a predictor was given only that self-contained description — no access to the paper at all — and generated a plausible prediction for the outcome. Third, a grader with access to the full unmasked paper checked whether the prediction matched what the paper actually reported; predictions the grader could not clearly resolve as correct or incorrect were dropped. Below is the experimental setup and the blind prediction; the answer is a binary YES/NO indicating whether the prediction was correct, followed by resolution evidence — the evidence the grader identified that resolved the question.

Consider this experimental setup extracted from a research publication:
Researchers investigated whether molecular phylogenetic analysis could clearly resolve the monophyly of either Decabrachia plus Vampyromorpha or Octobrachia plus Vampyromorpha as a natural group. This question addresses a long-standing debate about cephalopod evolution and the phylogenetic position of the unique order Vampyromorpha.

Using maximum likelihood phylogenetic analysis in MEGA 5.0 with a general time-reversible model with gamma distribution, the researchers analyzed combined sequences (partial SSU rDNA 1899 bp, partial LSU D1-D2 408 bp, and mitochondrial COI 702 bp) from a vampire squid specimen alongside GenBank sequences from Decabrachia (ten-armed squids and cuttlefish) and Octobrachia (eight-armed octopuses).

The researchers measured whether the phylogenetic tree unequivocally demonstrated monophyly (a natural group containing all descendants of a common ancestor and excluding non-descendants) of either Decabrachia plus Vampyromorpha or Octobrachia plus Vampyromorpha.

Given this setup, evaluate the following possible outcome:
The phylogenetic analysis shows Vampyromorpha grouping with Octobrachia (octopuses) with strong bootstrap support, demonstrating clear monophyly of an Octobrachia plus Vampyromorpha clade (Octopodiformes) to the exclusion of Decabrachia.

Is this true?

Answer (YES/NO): NO